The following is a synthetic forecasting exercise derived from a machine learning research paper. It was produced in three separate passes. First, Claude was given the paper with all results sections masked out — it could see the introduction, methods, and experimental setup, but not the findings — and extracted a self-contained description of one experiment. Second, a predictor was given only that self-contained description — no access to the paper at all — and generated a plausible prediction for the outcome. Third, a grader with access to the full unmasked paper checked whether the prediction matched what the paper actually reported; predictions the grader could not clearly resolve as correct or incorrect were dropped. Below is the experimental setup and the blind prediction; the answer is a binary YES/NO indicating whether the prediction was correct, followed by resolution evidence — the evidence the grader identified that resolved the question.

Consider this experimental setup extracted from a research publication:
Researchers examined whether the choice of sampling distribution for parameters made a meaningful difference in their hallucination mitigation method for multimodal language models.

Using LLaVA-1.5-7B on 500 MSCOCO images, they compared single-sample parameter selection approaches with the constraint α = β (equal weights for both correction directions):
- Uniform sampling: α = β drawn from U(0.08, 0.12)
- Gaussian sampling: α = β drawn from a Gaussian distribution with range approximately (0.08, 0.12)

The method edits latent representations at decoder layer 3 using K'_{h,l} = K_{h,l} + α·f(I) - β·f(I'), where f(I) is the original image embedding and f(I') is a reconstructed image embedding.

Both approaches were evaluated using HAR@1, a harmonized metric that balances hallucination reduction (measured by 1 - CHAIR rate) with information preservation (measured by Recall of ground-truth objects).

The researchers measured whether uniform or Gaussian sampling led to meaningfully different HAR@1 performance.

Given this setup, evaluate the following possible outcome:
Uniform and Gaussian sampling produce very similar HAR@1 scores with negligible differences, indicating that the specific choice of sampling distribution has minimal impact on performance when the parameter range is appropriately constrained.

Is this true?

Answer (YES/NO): YES